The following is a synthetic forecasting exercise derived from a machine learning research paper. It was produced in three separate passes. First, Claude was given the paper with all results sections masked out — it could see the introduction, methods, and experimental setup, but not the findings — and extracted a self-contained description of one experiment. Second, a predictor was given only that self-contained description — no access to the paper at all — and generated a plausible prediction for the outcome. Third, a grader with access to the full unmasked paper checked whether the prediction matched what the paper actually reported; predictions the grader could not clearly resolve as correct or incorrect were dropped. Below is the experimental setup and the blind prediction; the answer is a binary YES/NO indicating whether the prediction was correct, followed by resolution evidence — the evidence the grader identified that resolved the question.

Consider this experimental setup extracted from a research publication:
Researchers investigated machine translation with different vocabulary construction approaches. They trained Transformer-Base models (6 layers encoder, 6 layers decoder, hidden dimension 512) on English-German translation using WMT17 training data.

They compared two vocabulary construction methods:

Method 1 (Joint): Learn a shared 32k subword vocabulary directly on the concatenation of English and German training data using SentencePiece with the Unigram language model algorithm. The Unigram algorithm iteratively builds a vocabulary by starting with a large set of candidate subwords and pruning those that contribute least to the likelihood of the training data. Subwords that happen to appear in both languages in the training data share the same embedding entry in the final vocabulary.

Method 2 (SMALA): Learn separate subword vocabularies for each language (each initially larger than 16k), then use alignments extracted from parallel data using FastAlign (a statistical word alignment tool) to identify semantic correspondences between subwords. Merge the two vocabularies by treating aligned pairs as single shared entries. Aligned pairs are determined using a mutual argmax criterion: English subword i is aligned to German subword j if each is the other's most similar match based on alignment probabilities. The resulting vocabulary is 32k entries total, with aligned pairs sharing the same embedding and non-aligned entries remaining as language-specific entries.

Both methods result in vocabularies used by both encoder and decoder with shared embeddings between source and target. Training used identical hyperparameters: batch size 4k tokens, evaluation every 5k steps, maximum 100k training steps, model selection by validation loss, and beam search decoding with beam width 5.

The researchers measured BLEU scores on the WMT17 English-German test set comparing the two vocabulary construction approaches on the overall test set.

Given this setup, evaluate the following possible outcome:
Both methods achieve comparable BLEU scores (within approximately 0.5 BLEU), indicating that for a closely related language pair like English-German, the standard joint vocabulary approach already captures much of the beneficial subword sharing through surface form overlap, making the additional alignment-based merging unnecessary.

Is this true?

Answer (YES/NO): YES